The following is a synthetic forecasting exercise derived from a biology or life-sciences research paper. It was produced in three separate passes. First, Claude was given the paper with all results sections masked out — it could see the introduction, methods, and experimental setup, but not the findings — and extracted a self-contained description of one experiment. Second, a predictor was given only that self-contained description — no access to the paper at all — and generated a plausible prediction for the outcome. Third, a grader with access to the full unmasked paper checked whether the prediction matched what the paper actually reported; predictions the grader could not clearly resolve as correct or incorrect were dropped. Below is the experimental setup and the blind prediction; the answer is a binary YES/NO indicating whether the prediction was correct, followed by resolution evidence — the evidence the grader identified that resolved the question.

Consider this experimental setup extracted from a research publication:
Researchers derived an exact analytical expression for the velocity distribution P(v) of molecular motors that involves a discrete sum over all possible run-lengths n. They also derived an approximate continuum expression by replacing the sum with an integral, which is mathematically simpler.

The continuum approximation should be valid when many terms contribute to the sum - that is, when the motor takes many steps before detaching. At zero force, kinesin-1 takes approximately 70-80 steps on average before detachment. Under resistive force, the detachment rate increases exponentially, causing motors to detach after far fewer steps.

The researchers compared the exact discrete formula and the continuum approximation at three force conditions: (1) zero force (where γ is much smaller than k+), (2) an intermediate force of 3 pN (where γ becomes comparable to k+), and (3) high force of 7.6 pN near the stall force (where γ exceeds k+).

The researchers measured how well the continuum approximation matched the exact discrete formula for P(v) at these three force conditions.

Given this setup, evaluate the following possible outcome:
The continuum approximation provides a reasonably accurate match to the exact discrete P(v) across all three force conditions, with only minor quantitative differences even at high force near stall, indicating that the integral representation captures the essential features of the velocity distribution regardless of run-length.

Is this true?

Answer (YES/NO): NO